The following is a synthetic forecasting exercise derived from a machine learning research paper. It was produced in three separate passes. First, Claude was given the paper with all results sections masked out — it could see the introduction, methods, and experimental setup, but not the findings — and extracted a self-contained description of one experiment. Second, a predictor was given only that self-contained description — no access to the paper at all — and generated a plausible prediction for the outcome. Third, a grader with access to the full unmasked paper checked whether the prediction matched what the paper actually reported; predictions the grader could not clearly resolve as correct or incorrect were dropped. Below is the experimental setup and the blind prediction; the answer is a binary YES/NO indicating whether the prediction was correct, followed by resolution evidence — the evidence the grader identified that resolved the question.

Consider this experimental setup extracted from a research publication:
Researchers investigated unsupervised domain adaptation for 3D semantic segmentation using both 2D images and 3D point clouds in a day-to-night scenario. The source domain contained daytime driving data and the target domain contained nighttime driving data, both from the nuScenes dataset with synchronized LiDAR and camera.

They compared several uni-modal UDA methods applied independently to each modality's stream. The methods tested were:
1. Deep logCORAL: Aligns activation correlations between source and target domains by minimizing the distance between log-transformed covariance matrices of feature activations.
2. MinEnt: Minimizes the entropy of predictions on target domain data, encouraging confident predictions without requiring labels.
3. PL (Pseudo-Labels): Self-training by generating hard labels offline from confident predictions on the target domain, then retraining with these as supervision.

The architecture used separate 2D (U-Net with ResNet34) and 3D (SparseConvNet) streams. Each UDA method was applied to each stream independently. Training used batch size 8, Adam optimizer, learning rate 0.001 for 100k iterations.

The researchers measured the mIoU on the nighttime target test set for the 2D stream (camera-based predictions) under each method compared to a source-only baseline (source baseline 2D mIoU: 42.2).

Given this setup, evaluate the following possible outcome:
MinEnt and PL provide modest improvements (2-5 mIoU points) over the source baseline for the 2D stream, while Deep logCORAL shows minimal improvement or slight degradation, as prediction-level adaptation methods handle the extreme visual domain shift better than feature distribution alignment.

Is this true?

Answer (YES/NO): NO